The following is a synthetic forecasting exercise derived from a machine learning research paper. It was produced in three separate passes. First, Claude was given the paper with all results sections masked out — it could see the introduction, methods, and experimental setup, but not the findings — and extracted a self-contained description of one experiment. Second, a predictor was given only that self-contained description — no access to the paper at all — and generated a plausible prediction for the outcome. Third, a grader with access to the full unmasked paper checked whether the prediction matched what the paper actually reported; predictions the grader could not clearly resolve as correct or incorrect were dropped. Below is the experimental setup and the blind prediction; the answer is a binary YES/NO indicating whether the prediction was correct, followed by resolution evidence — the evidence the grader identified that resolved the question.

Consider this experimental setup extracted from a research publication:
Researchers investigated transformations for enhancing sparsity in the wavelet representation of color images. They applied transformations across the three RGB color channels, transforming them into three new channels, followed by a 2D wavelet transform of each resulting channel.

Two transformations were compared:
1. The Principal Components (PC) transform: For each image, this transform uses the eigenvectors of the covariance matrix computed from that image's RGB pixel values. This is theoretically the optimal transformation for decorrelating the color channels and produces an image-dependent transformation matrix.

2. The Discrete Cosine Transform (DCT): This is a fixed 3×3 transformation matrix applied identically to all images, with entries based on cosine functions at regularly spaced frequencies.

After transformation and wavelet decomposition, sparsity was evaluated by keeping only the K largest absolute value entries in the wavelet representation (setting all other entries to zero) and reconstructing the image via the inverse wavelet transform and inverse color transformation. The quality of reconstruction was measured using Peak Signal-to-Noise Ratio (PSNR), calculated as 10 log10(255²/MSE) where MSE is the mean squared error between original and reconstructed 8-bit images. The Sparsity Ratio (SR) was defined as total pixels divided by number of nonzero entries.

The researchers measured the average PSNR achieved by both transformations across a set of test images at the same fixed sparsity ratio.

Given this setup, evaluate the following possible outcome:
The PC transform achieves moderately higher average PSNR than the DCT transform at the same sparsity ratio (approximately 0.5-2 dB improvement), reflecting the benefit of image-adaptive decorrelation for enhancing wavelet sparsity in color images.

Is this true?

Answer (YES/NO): NO